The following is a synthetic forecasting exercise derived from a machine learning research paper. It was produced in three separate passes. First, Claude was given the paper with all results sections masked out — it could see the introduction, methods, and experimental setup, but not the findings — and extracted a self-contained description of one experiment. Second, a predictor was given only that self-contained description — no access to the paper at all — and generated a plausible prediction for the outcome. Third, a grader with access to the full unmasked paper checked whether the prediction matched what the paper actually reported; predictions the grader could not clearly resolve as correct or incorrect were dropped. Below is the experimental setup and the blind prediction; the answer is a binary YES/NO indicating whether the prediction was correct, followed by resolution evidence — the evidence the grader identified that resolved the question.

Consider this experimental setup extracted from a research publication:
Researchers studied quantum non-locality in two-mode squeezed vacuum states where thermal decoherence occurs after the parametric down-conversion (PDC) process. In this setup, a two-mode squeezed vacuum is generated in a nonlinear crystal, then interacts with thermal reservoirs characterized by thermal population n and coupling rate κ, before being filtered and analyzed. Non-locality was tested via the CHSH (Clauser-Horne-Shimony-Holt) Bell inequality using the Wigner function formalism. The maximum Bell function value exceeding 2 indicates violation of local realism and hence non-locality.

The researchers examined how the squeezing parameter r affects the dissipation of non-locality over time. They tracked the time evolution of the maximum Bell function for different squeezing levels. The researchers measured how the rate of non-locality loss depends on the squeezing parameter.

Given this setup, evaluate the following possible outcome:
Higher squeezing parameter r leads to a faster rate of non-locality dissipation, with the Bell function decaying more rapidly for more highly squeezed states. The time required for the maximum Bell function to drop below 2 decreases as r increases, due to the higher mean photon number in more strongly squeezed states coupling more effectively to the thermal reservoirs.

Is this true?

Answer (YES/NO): YES